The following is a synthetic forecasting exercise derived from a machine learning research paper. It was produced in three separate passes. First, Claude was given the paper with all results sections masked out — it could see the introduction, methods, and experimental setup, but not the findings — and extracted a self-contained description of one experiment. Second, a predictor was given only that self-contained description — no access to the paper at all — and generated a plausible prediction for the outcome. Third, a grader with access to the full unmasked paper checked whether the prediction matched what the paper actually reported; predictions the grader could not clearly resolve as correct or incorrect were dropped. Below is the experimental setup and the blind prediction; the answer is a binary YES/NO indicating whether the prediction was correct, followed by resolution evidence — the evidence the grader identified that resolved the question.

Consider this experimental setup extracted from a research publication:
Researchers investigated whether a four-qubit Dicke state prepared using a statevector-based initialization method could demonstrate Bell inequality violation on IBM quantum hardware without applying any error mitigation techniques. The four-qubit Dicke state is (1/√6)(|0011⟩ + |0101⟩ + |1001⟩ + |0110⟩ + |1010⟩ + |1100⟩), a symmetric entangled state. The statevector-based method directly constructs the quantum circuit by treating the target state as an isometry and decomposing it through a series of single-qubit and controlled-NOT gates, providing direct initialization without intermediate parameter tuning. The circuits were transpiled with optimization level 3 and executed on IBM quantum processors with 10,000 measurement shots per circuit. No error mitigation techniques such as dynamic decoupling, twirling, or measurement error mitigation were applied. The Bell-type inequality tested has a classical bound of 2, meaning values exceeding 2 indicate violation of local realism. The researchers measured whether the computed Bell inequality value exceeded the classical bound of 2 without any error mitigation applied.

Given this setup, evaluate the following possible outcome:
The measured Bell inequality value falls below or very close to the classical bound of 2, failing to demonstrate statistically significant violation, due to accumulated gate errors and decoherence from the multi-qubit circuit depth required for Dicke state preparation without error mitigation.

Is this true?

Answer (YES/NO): NO